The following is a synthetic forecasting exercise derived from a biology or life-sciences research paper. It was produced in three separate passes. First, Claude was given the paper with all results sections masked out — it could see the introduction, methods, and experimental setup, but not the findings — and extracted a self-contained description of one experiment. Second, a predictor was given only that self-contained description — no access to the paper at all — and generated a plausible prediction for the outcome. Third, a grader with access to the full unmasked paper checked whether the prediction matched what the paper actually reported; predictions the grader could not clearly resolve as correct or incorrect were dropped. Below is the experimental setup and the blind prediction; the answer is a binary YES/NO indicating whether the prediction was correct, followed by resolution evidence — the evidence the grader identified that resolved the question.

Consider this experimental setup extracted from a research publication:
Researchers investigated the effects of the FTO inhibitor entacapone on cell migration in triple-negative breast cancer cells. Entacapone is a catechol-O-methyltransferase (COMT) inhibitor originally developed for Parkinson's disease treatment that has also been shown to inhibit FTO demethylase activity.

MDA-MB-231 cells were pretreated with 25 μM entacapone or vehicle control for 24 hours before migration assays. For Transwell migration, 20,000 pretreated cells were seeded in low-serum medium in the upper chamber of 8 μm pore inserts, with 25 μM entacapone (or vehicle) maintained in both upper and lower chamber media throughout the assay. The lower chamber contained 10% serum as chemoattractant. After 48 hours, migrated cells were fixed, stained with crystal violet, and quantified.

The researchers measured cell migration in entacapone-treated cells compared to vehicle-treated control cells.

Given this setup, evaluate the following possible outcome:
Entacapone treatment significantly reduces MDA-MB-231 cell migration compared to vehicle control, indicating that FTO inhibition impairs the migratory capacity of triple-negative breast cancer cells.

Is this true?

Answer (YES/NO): YES